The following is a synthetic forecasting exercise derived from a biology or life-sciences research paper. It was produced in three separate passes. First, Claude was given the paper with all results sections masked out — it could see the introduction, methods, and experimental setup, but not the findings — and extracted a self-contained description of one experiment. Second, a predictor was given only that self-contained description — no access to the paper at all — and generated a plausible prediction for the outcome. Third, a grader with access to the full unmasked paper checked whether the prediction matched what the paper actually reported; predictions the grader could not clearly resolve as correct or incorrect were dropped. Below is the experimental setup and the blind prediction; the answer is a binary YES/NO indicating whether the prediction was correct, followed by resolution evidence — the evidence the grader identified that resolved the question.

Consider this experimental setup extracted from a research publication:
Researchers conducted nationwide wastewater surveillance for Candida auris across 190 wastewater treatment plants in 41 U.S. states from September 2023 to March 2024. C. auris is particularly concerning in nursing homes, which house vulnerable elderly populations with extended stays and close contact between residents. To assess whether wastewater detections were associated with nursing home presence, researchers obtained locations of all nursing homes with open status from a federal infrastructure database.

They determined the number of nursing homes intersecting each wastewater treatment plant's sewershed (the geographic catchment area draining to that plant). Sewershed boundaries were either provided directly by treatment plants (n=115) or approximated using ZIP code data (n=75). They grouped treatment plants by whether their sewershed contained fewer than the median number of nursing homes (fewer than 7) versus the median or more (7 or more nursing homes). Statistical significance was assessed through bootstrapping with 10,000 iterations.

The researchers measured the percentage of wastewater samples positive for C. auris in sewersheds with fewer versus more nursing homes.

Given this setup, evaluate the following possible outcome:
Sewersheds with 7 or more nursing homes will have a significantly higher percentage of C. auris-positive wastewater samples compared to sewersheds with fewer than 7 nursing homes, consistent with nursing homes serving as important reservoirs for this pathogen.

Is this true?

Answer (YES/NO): YES